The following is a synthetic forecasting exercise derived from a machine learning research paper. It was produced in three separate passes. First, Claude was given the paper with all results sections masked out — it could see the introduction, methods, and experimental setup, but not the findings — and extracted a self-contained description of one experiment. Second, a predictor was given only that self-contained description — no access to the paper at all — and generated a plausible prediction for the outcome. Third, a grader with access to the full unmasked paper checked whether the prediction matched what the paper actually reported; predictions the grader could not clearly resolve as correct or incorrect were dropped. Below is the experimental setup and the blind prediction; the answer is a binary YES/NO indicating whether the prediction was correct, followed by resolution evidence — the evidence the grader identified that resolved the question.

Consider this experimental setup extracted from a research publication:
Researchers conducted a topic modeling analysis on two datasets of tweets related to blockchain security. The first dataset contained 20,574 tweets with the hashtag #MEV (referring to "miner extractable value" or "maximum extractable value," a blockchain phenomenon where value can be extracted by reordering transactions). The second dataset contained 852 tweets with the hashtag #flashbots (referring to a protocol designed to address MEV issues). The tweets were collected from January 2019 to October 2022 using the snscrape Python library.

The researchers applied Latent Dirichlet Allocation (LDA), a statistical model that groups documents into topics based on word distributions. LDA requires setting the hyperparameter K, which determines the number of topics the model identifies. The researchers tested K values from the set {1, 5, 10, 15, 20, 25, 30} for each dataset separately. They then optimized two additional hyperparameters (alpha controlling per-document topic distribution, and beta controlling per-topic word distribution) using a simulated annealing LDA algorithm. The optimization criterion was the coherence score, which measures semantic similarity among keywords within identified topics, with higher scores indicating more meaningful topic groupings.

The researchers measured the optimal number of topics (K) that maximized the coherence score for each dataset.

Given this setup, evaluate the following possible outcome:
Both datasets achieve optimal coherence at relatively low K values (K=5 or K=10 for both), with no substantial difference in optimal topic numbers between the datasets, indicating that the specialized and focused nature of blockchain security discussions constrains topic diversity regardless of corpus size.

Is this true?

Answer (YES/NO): NO